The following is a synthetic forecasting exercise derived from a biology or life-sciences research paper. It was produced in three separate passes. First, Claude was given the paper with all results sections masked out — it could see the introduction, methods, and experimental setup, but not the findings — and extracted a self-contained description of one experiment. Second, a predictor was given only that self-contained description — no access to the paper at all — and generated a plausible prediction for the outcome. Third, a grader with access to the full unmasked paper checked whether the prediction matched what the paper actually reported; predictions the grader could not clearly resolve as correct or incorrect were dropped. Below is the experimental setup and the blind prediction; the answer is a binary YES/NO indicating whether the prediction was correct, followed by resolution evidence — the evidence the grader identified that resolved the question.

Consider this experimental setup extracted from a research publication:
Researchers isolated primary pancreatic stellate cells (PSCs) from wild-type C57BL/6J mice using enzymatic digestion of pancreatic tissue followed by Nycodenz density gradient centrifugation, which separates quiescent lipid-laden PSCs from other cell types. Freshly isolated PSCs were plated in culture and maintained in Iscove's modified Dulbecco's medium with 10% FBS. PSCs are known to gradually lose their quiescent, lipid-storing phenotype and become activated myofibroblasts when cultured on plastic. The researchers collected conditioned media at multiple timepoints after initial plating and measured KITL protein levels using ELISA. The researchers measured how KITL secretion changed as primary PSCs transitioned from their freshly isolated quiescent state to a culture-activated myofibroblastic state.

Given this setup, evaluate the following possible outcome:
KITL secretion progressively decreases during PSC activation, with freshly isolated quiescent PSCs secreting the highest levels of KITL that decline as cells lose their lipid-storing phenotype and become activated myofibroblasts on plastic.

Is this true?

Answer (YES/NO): YES